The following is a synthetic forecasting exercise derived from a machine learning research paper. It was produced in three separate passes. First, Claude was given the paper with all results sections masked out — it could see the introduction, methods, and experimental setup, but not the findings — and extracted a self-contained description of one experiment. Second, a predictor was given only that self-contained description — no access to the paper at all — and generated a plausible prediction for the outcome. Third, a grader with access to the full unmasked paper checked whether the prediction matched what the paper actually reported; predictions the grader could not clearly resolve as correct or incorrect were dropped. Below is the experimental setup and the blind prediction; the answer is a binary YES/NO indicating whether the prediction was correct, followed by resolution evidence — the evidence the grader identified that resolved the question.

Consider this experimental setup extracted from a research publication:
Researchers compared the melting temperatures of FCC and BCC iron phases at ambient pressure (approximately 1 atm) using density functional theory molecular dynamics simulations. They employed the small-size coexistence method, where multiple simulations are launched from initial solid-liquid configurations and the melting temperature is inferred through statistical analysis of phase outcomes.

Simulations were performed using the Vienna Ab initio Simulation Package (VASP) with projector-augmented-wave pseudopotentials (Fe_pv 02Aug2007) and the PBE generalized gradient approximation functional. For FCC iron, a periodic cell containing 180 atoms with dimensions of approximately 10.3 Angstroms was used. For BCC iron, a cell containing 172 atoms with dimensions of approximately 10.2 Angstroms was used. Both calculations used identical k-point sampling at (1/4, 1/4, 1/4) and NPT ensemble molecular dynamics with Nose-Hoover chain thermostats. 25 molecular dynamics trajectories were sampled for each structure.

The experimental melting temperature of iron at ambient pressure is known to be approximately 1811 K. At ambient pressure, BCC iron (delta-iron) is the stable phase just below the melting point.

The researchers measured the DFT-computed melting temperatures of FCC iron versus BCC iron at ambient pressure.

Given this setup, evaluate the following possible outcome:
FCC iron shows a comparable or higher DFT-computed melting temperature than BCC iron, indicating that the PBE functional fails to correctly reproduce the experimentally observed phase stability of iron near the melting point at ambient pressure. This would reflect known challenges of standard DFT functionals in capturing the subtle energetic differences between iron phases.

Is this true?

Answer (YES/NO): YES